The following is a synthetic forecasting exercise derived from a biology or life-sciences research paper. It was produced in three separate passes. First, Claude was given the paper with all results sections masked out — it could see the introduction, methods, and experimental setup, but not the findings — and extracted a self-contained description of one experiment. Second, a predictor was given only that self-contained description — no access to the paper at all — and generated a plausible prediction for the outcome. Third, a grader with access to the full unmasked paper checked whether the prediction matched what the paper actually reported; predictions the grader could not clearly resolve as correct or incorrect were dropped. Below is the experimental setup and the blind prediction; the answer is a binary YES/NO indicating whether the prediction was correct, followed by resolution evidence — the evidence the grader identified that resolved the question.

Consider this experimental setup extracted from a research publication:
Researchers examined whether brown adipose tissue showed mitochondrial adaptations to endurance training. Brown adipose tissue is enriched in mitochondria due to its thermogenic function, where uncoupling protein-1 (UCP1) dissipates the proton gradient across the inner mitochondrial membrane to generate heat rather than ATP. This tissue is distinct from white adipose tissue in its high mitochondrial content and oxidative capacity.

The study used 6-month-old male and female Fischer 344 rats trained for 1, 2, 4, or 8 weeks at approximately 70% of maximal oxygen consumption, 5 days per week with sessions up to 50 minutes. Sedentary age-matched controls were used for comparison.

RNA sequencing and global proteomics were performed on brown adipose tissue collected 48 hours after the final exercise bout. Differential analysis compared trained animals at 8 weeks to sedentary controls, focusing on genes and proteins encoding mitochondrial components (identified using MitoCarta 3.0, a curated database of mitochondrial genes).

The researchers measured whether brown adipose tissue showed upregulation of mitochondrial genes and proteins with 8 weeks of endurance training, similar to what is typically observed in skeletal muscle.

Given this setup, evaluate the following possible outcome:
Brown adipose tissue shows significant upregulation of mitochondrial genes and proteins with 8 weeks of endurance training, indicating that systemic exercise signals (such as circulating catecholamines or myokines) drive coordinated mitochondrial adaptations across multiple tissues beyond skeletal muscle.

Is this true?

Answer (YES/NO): NO